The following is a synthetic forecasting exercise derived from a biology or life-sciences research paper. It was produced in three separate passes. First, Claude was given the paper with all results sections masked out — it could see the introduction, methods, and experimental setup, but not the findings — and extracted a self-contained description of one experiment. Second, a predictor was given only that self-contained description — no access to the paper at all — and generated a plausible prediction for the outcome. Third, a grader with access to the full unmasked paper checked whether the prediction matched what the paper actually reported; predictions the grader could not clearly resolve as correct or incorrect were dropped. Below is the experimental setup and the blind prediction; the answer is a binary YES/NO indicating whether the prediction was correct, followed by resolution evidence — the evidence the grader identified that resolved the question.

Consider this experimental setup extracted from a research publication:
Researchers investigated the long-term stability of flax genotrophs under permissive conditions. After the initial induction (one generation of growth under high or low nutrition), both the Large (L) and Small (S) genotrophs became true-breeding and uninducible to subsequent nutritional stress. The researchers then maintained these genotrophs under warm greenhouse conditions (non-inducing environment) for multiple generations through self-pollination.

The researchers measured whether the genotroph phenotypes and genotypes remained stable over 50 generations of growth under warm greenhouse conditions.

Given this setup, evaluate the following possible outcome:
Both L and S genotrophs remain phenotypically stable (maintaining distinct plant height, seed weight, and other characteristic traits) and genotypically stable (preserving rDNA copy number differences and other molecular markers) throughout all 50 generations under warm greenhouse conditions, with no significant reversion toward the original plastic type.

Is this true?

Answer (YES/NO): YES